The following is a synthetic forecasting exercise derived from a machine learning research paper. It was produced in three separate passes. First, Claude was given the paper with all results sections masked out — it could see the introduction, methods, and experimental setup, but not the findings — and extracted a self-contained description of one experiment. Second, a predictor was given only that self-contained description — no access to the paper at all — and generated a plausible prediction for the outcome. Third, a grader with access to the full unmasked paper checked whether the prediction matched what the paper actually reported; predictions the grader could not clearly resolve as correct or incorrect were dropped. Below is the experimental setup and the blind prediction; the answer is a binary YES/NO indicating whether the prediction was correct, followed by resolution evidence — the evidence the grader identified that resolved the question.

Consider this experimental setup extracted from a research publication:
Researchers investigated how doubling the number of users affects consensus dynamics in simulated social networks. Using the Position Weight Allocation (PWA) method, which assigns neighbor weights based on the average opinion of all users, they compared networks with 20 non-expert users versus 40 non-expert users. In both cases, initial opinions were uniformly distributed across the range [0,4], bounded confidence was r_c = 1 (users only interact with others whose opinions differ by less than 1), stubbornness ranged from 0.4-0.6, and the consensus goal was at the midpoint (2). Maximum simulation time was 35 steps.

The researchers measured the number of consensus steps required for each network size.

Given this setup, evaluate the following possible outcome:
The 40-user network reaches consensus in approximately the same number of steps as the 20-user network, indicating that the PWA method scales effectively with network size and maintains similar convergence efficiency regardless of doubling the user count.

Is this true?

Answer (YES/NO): YES